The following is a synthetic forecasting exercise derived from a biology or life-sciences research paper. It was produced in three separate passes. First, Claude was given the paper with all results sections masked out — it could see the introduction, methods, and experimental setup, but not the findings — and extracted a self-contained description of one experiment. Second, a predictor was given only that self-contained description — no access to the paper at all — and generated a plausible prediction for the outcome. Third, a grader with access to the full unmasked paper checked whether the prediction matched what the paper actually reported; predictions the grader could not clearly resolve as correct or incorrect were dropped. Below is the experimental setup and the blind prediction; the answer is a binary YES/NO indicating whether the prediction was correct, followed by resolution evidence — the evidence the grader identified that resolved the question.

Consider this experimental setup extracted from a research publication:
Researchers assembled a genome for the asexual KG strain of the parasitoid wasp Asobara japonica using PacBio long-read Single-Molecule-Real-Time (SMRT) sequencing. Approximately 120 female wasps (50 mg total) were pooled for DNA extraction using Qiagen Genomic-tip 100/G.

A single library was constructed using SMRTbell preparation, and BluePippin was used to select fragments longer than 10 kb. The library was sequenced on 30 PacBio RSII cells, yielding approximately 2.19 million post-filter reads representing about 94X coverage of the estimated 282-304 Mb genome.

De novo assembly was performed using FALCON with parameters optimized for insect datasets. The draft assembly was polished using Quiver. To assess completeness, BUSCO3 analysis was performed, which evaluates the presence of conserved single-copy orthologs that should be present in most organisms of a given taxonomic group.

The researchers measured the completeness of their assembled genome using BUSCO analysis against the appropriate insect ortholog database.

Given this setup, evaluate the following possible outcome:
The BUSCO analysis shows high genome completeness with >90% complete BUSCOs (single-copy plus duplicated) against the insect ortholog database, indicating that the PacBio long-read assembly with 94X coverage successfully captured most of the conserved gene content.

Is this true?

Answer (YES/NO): YES